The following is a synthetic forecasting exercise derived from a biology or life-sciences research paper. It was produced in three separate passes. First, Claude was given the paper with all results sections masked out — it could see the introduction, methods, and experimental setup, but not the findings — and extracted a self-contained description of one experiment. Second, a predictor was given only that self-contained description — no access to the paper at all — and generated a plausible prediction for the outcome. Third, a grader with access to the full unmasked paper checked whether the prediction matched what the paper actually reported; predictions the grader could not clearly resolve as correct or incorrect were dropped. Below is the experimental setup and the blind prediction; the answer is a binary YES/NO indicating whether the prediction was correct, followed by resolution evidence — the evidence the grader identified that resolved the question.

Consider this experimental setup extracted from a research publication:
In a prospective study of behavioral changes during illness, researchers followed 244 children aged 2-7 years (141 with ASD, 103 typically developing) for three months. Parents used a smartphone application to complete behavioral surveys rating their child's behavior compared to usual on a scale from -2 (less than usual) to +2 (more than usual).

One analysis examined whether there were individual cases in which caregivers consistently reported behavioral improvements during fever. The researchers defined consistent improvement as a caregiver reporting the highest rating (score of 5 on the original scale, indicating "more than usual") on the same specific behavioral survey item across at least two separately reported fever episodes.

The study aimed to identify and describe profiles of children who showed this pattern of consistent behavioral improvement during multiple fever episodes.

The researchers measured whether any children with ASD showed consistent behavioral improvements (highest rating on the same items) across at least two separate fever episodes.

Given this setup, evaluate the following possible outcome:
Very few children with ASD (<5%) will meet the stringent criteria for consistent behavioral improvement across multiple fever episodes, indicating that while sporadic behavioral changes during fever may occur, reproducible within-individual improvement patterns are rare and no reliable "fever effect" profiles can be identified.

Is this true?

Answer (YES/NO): YES